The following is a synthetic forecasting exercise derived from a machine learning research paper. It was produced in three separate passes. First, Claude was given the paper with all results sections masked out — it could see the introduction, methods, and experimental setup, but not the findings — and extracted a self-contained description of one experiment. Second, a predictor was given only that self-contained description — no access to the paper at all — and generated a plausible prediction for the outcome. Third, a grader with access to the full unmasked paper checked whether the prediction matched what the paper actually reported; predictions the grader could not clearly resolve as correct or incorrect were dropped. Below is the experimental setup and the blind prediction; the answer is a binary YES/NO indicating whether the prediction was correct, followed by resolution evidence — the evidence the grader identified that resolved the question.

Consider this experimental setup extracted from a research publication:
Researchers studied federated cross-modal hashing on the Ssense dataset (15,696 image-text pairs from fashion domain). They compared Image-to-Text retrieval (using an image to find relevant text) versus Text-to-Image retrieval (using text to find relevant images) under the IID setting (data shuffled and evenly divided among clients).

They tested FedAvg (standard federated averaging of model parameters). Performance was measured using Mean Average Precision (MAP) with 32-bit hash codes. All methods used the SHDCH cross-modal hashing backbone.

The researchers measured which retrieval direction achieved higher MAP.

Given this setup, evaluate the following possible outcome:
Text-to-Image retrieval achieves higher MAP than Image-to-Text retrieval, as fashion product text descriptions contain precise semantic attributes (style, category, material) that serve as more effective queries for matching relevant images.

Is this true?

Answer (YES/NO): YES